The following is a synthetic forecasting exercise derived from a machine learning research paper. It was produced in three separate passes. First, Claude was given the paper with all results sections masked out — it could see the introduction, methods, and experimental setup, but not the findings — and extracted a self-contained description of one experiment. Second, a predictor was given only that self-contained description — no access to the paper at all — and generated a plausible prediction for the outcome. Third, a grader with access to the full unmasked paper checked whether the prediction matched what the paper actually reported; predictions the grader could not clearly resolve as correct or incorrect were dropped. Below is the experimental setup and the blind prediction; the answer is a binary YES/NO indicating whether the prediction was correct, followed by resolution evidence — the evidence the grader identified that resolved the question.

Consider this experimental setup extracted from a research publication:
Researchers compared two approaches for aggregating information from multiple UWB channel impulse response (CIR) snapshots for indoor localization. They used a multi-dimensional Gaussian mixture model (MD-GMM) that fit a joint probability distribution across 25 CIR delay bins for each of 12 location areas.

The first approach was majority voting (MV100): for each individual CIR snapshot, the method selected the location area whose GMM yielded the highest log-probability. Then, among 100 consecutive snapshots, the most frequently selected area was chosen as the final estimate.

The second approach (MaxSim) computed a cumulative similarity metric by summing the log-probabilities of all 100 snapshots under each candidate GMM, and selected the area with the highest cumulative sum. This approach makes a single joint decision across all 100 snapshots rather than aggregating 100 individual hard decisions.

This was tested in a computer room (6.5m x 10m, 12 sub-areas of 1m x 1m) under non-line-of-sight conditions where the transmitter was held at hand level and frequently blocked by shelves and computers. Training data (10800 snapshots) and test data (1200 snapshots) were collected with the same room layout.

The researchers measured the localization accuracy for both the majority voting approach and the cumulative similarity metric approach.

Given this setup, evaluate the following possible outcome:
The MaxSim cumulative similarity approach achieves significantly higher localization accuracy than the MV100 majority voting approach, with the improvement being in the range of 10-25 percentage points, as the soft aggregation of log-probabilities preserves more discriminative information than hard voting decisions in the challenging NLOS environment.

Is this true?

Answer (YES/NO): NO